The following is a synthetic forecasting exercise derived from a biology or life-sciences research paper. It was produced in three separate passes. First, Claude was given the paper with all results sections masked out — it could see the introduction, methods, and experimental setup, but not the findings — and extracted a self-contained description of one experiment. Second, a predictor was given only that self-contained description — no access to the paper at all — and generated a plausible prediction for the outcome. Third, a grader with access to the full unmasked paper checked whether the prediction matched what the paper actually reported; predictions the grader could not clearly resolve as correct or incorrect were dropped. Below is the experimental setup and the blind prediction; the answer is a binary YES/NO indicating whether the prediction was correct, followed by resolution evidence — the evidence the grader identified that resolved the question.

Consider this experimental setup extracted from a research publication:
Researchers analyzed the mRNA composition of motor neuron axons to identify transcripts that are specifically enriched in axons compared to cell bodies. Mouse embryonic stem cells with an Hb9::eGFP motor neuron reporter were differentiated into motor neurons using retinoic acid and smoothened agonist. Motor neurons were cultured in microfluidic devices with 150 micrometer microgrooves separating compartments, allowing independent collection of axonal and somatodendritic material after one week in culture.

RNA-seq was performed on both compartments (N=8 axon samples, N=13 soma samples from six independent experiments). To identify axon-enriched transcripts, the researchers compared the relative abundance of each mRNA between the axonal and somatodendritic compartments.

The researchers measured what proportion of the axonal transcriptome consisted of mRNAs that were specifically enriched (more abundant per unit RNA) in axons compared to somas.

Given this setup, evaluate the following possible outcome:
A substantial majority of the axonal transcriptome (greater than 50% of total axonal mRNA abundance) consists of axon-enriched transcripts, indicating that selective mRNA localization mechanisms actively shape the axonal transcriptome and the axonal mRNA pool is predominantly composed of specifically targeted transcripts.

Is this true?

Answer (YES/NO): NO